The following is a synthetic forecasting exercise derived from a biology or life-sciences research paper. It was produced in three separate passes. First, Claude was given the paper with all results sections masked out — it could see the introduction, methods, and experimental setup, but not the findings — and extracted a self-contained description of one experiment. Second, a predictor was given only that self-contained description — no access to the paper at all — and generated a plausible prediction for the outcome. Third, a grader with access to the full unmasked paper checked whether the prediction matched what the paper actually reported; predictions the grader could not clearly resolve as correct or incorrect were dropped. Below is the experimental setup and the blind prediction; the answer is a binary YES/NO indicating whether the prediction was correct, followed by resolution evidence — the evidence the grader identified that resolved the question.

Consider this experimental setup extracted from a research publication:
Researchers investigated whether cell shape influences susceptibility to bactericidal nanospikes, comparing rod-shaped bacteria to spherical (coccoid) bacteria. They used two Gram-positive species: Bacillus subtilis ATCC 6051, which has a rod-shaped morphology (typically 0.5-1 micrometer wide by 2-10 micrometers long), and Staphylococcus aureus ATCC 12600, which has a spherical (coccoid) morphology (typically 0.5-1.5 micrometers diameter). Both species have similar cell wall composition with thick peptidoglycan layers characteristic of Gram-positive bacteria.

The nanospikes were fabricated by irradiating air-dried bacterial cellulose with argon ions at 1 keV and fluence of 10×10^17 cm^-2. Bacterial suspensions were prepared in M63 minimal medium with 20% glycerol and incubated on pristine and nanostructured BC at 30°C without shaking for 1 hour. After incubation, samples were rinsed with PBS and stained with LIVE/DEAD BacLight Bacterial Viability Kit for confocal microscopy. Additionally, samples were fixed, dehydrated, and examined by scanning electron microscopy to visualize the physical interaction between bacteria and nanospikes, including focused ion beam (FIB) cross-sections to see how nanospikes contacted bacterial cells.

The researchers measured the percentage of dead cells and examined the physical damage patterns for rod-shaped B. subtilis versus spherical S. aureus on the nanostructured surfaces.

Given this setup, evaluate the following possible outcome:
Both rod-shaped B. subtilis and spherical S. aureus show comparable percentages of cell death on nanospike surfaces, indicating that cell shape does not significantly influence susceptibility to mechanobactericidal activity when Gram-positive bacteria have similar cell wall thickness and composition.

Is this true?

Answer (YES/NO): NO